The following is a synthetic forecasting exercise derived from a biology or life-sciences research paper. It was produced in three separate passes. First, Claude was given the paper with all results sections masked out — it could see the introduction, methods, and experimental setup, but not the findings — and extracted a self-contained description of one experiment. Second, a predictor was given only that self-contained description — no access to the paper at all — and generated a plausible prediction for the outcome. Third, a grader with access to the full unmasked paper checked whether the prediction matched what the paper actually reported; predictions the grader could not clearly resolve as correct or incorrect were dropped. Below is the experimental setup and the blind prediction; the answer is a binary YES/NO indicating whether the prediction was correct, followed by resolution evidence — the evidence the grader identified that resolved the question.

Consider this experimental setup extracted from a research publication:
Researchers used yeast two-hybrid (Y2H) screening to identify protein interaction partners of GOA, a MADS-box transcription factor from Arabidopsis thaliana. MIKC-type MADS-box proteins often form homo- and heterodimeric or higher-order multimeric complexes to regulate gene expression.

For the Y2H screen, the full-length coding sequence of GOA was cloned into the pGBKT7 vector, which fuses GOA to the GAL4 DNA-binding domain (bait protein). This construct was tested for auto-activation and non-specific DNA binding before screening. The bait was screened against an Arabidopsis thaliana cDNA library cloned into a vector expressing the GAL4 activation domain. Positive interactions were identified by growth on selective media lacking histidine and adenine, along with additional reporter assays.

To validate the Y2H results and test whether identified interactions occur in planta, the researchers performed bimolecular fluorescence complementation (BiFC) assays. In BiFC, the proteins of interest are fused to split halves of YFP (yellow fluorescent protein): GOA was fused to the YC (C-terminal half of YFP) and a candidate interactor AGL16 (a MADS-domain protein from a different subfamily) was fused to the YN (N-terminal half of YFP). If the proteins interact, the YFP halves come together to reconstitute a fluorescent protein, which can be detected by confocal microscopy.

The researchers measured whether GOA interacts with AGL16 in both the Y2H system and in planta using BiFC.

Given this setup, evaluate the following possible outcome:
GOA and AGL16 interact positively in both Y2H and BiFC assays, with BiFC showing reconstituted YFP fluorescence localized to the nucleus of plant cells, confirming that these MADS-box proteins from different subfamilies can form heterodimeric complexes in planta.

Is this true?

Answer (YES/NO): NO